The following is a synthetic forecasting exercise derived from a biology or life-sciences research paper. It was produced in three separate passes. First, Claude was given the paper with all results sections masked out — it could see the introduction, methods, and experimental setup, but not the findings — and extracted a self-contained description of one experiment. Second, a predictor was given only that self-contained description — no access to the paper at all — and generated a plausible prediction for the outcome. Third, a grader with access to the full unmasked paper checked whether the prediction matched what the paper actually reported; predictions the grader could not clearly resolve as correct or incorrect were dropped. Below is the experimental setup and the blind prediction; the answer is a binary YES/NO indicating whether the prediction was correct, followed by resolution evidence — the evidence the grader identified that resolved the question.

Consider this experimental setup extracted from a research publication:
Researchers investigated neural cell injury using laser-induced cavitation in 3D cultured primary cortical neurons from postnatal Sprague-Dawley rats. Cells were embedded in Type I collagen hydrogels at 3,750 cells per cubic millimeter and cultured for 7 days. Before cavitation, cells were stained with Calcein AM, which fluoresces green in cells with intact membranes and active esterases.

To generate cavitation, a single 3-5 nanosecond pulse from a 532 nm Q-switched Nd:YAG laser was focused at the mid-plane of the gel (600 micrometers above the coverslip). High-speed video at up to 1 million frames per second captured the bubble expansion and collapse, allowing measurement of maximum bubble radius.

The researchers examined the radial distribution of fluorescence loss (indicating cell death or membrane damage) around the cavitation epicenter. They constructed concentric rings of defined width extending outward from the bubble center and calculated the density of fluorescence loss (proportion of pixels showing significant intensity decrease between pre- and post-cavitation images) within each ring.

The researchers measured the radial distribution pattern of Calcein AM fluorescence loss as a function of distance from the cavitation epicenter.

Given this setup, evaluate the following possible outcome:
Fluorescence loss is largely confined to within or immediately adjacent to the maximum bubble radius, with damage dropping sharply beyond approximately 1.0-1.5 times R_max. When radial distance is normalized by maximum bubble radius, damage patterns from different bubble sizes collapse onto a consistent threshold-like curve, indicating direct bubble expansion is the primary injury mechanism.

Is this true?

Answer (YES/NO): NO